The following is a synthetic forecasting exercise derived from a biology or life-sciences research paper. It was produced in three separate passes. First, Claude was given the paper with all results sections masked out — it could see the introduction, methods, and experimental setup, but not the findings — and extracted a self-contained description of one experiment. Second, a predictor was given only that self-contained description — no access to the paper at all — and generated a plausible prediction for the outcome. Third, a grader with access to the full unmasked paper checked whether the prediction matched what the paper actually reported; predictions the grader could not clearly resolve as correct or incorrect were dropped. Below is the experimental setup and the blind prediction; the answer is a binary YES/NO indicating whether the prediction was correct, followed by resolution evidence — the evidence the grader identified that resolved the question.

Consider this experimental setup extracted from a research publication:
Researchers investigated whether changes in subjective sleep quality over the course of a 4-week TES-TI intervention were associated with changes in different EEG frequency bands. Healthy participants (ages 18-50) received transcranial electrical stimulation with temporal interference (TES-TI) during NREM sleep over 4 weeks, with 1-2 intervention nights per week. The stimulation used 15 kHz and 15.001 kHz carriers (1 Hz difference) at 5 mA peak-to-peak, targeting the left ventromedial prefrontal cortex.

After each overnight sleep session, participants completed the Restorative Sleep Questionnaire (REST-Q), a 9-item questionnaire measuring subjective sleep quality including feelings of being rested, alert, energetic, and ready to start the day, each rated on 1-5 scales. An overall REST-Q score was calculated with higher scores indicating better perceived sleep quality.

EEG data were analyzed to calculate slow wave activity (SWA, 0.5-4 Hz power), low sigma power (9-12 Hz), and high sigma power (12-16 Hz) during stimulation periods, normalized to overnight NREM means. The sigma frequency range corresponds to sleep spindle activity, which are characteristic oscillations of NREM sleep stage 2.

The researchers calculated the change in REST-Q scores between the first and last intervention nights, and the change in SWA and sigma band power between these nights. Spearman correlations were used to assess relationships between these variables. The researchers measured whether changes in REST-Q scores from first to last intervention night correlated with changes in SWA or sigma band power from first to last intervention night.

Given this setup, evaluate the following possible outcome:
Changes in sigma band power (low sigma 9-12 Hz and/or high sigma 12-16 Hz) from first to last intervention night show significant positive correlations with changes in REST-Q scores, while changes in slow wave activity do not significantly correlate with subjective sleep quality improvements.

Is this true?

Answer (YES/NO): NO